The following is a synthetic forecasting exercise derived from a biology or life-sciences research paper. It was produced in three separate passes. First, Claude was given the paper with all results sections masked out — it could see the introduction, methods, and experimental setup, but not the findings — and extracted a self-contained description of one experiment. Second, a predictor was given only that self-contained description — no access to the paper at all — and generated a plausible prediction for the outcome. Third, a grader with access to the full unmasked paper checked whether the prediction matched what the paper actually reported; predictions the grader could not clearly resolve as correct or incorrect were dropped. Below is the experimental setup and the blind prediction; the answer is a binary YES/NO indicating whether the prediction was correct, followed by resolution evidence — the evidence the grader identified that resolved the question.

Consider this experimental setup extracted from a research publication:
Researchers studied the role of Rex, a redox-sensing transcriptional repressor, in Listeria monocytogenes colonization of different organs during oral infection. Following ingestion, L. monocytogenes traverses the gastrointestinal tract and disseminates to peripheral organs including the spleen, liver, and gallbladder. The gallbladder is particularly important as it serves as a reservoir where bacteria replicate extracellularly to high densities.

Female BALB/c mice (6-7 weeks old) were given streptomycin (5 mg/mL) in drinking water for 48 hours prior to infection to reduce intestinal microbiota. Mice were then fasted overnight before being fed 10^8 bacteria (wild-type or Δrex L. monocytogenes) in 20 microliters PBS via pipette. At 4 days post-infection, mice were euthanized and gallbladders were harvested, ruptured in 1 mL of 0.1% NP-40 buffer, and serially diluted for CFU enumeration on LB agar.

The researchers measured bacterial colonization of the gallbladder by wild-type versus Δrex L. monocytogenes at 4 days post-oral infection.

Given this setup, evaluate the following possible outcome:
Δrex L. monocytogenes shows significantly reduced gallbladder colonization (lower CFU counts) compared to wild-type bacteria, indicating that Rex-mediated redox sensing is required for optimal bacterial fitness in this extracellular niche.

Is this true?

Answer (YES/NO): YES